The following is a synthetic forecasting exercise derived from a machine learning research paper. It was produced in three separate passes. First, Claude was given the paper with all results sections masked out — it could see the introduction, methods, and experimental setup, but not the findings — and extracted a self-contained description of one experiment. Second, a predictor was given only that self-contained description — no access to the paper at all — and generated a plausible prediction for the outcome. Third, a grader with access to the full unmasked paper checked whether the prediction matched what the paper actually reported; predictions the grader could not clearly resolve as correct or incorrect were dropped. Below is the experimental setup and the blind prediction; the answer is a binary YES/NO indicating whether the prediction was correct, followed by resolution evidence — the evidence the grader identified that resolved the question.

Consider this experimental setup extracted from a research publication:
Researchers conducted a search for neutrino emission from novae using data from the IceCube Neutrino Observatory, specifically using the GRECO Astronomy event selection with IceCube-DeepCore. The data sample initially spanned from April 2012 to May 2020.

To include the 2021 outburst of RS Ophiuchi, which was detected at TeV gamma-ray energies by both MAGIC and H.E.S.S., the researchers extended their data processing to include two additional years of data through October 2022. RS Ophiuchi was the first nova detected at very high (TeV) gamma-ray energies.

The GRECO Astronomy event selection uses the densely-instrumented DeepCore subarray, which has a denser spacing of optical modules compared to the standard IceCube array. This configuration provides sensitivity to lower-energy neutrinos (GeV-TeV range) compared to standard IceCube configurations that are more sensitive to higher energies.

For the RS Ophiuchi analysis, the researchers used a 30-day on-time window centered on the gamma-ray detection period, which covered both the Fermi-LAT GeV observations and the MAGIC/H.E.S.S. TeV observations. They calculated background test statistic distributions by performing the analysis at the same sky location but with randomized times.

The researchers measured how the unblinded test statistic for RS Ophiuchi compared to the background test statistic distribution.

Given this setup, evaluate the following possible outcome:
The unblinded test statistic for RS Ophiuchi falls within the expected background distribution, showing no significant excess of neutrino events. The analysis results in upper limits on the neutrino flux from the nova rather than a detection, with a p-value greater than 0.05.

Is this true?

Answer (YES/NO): YES